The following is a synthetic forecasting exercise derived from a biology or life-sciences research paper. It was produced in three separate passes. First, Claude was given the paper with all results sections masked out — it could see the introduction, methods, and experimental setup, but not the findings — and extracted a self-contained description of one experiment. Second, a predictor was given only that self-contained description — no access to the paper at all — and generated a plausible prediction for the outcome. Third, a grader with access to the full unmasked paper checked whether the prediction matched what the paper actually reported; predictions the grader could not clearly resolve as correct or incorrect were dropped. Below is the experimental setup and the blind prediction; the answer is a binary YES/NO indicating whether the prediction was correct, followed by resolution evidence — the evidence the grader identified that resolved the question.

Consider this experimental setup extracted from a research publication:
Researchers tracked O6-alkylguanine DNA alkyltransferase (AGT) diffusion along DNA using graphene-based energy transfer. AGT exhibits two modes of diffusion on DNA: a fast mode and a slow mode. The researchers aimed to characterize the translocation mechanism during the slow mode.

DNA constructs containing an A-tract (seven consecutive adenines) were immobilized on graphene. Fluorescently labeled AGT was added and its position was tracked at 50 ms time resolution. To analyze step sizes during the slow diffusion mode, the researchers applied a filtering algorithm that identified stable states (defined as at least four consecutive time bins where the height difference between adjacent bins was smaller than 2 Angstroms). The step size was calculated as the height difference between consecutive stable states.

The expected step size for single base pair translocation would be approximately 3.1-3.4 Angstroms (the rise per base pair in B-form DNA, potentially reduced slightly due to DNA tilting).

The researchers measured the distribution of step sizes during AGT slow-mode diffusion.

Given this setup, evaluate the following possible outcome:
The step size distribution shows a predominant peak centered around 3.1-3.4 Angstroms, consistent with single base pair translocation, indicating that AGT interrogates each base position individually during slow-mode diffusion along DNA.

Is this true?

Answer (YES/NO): NO